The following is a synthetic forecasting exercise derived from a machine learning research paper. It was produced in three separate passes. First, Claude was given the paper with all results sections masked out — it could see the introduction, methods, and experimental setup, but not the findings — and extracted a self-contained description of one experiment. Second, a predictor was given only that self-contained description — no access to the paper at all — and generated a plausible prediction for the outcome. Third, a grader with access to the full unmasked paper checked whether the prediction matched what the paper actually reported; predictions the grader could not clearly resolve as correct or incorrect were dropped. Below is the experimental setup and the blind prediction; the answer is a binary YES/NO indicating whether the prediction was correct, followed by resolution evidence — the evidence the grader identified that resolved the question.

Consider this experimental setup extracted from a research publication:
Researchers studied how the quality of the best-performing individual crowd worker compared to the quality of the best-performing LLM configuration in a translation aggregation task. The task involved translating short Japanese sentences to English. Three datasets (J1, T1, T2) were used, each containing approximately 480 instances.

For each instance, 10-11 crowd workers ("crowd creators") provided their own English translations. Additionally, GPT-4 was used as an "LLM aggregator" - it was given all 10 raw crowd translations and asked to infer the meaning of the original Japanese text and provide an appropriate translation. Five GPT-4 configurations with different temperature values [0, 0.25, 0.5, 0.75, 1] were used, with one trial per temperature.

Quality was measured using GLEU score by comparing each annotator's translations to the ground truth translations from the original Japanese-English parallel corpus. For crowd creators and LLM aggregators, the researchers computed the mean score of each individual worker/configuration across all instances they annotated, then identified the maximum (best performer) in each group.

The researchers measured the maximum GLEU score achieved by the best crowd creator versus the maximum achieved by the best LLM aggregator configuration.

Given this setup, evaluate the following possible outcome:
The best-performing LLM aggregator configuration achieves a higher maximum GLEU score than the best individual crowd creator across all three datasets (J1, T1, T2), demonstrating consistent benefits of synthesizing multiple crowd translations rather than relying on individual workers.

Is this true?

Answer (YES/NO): NO